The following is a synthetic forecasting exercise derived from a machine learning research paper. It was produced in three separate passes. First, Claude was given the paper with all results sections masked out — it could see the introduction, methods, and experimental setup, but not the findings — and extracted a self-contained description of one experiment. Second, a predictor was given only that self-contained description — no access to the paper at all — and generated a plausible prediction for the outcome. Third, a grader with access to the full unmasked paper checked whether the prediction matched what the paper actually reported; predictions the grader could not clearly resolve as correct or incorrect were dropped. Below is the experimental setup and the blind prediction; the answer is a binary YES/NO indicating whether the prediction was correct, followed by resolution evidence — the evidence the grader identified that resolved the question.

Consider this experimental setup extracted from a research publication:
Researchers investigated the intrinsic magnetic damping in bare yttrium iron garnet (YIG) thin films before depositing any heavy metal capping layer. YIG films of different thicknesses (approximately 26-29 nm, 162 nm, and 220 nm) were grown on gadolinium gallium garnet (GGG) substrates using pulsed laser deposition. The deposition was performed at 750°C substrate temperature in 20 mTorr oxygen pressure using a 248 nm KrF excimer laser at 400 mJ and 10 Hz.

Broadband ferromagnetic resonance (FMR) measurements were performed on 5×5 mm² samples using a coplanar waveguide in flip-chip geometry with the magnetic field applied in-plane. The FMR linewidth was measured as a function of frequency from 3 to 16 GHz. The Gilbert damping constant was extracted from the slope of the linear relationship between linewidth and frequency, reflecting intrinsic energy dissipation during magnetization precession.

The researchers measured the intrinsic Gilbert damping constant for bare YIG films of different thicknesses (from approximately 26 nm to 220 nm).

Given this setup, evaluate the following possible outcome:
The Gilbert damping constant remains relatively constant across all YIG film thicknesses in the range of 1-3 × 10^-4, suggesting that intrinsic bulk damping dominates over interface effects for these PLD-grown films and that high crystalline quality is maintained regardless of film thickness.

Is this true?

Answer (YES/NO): NO